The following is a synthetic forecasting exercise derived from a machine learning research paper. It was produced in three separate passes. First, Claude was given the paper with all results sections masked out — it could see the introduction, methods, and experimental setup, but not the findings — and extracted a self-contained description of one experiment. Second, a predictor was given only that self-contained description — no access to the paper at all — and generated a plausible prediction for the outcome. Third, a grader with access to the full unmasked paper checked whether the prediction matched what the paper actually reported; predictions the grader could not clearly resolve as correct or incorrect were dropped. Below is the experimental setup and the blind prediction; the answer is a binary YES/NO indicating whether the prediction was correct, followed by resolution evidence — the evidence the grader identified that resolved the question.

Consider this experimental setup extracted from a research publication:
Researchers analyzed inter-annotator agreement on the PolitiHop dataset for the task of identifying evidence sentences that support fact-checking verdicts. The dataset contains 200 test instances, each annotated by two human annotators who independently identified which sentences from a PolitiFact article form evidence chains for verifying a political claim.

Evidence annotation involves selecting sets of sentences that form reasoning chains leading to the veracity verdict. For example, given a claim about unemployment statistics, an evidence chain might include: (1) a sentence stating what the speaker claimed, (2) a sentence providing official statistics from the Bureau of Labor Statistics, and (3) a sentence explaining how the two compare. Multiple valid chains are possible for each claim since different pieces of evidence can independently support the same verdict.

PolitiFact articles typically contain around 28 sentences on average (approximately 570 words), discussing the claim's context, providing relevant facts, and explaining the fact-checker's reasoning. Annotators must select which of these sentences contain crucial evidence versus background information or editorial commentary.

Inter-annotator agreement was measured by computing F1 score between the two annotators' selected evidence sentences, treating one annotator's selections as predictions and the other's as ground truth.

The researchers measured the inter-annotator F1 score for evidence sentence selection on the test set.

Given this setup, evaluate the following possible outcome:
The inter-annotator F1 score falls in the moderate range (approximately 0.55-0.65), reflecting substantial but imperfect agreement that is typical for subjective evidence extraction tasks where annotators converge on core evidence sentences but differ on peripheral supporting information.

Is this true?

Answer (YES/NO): NO